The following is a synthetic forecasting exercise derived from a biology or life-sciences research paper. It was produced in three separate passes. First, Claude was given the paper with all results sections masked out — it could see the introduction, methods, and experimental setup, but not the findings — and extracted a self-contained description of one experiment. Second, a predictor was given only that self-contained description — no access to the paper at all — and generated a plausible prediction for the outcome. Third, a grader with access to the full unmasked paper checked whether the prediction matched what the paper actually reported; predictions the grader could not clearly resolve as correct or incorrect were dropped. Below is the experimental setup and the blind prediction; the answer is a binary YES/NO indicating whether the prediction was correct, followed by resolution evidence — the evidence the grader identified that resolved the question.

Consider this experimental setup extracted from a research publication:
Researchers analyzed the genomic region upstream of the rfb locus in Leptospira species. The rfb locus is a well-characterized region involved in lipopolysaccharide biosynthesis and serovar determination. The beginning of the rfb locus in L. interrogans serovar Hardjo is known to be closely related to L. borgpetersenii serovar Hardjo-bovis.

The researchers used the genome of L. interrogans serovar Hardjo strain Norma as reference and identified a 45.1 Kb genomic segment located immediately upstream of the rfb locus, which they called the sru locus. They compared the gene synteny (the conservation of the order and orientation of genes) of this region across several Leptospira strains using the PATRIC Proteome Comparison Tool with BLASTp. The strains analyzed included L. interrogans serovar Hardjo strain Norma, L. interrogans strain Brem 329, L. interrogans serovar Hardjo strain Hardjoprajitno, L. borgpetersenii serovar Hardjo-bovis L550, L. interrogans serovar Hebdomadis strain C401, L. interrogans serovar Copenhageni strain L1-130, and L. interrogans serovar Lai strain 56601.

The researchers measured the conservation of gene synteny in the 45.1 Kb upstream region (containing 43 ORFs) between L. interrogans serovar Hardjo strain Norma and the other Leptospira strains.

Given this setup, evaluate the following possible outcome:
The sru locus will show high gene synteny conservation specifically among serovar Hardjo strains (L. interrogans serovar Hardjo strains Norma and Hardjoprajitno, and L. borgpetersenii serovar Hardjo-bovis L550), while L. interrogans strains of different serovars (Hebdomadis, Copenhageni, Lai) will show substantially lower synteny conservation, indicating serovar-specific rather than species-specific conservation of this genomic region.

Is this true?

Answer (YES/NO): YES